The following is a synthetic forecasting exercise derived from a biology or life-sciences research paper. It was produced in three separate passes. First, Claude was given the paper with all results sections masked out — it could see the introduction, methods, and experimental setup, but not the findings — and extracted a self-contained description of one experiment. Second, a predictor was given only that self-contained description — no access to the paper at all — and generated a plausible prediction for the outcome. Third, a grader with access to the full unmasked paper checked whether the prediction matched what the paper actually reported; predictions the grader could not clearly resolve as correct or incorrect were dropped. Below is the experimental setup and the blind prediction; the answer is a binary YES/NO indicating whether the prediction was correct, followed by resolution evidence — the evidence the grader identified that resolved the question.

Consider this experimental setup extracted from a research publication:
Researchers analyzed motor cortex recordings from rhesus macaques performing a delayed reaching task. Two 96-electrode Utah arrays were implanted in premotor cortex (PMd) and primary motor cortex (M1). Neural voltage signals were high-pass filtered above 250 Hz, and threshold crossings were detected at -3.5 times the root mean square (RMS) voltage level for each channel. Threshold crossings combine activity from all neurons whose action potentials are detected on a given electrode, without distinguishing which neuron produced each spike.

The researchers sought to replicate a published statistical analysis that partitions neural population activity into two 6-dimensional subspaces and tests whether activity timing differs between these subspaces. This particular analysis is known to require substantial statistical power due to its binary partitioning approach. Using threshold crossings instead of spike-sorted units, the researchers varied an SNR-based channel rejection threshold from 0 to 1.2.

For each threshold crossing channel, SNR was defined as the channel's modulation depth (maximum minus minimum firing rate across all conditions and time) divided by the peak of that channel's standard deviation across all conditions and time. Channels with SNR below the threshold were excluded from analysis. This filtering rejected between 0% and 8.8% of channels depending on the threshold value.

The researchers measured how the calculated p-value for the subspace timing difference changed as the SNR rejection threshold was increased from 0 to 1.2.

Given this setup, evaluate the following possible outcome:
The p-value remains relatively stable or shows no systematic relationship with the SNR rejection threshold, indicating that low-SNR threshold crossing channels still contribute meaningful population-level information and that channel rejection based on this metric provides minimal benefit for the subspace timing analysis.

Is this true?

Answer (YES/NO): NO